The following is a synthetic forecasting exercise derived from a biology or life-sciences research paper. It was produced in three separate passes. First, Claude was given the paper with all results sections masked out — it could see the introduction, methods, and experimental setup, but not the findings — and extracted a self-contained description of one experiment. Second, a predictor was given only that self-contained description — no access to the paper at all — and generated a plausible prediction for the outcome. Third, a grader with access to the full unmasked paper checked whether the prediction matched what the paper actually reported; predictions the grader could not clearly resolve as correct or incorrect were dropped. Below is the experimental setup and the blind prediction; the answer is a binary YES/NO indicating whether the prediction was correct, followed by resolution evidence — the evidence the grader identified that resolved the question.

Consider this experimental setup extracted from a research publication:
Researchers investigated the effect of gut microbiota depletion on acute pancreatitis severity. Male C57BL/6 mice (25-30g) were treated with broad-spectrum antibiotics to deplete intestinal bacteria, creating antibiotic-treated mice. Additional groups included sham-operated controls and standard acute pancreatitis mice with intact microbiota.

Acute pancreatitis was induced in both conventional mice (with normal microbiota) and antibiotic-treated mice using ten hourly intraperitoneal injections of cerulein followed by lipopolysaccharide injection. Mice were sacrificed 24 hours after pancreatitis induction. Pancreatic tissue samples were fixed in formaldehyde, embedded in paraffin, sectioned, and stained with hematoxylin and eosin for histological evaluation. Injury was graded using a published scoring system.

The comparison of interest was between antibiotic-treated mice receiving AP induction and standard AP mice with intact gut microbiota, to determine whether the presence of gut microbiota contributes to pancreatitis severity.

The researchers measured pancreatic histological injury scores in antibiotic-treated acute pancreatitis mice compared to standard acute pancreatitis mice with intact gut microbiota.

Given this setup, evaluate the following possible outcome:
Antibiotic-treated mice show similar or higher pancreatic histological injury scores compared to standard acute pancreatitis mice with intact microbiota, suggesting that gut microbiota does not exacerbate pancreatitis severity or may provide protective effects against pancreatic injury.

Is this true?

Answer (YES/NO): NO